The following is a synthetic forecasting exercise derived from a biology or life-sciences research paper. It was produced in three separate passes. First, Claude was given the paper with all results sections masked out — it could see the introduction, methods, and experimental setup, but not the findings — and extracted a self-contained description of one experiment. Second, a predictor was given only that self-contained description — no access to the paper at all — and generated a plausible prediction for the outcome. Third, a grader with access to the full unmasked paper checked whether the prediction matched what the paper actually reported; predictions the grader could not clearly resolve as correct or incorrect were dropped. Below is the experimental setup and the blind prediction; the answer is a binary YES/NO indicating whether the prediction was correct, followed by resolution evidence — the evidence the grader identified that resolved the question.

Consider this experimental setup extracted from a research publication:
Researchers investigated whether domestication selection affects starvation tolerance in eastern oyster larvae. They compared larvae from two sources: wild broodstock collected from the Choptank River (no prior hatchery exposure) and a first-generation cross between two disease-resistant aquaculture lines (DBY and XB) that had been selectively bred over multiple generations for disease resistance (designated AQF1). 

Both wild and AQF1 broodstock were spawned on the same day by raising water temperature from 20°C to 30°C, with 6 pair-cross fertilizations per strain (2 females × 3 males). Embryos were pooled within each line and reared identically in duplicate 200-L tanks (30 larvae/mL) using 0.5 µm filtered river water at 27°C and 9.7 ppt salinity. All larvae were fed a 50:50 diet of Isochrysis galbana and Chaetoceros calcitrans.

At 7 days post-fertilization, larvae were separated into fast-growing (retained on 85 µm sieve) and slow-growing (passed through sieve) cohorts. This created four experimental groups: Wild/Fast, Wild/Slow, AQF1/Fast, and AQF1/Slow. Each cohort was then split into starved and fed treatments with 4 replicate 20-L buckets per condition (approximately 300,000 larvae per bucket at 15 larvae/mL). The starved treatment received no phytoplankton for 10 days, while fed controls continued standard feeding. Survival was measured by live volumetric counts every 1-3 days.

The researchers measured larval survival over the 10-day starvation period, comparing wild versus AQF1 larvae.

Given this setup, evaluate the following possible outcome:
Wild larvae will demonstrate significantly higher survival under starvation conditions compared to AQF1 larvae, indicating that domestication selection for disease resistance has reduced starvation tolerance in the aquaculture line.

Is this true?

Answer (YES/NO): YES